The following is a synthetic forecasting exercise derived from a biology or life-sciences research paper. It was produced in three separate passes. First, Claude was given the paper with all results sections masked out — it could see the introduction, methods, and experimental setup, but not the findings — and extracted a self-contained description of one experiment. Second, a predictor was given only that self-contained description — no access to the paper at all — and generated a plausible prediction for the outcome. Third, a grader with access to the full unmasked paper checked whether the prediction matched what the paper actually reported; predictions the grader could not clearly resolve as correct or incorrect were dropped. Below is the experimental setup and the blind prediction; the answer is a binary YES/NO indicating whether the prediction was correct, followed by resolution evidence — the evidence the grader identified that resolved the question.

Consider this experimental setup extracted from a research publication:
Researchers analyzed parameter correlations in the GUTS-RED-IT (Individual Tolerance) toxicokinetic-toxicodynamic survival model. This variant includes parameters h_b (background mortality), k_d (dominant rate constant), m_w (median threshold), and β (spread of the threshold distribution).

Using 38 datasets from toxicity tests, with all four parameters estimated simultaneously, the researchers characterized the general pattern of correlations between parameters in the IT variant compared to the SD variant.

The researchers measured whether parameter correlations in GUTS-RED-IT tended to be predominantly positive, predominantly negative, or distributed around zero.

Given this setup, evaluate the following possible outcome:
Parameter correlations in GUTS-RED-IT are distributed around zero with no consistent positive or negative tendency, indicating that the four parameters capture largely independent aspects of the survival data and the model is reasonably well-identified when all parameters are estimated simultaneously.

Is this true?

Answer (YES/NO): NO